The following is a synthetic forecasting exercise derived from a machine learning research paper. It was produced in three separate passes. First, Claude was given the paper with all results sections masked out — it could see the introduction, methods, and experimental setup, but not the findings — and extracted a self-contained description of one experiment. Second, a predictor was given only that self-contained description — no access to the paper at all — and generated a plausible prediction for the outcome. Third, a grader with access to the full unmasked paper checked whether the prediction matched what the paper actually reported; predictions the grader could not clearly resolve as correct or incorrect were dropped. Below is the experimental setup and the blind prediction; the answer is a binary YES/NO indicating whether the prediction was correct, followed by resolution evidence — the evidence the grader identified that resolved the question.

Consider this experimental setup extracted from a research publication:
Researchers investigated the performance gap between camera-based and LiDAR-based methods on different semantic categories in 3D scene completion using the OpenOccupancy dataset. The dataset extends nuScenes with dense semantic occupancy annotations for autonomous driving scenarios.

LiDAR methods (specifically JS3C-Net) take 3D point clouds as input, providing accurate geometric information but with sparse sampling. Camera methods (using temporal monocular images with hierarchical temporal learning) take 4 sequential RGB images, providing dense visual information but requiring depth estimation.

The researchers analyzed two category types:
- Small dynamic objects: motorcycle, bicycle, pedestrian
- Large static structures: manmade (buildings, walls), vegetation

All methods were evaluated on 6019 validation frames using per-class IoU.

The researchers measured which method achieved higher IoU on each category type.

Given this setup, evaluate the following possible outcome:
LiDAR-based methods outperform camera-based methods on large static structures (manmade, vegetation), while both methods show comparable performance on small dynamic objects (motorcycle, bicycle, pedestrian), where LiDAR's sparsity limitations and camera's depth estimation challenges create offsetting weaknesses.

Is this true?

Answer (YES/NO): NO